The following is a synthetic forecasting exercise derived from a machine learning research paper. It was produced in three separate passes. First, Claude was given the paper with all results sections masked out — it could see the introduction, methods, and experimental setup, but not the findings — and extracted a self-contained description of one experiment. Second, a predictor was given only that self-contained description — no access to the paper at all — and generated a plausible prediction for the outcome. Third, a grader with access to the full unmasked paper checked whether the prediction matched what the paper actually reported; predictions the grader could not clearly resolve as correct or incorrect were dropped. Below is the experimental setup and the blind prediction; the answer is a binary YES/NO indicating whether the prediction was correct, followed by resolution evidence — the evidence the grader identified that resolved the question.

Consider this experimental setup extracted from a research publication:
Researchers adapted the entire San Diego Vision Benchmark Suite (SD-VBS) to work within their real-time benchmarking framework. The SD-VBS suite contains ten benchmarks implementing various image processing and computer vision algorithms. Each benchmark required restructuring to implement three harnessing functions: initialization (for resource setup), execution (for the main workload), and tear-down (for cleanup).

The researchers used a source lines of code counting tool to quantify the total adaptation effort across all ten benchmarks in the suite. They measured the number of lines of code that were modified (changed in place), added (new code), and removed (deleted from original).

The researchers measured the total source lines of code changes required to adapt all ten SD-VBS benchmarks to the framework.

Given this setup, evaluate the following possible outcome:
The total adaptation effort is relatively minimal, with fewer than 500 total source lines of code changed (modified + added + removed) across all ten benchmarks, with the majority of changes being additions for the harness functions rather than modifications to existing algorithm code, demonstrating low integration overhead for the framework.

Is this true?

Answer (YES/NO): NO